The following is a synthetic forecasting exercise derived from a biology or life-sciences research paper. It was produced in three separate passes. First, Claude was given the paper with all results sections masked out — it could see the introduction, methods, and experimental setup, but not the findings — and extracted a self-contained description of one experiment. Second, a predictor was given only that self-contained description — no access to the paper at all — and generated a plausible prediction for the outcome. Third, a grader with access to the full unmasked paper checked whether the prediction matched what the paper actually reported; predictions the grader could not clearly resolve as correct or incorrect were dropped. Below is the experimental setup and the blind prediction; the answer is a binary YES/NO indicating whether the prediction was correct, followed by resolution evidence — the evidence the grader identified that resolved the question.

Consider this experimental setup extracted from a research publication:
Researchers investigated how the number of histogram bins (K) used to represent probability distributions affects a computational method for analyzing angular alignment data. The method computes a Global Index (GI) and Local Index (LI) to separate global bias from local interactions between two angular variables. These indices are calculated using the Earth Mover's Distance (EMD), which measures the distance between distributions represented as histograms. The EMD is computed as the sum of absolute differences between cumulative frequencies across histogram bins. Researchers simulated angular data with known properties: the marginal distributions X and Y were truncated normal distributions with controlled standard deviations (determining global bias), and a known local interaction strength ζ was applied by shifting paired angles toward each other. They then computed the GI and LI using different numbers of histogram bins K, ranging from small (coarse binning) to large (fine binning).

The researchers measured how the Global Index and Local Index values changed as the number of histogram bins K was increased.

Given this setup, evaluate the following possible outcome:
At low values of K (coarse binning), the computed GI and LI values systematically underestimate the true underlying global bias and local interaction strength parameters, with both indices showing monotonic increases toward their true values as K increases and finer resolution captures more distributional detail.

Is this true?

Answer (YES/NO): NO